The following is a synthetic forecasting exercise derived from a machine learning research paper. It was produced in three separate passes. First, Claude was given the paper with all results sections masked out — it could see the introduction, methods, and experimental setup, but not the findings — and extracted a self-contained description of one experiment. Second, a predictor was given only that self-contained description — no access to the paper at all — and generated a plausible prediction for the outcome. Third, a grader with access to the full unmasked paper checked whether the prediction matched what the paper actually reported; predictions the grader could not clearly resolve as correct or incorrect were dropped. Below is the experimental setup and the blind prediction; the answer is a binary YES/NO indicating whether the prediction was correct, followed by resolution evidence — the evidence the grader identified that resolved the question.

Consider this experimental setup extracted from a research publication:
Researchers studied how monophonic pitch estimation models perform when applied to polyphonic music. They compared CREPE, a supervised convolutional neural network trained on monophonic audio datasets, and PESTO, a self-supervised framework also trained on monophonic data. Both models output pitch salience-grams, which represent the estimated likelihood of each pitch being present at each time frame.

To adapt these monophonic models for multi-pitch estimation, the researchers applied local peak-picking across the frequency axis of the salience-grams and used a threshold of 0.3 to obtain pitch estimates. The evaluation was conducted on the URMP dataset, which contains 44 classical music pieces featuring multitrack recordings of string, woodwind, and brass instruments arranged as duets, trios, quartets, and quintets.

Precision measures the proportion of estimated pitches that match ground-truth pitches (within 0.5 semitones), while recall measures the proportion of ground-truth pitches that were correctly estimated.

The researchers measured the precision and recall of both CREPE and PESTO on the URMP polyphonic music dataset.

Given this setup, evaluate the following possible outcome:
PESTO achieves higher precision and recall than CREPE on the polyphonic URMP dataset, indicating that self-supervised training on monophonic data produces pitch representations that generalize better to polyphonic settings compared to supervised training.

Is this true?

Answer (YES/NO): NO